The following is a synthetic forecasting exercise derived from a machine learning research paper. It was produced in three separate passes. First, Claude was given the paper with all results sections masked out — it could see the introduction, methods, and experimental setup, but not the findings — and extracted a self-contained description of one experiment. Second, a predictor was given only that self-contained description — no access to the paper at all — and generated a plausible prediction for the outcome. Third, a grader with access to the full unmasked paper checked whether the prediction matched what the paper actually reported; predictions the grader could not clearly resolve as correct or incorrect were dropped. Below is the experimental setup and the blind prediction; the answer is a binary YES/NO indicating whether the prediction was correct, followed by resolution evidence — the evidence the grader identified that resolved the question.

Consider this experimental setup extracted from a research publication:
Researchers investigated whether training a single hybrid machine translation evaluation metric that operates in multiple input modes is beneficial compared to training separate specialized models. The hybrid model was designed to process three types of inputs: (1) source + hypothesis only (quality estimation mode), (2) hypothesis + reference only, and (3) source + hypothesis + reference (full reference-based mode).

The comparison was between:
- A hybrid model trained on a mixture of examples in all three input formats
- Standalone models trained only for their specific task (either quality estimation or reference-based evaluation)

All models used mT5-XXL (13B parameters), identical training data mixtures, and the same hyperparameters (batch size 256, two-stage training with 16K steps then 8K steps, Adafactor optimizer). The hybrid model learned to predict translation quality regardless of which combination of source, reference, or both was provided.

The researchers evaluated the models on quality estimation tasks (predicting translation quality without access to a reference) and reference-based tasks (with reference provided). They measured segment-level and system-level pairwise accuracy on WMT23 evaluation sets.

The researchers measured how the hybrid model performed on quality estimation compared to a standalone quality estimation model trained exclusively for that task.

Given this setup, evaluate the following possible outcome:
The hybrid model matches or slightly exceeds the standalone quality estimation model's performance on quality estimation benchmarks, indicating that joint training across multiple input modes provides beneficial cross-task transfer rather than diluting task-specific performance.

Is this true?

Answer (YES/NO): NO